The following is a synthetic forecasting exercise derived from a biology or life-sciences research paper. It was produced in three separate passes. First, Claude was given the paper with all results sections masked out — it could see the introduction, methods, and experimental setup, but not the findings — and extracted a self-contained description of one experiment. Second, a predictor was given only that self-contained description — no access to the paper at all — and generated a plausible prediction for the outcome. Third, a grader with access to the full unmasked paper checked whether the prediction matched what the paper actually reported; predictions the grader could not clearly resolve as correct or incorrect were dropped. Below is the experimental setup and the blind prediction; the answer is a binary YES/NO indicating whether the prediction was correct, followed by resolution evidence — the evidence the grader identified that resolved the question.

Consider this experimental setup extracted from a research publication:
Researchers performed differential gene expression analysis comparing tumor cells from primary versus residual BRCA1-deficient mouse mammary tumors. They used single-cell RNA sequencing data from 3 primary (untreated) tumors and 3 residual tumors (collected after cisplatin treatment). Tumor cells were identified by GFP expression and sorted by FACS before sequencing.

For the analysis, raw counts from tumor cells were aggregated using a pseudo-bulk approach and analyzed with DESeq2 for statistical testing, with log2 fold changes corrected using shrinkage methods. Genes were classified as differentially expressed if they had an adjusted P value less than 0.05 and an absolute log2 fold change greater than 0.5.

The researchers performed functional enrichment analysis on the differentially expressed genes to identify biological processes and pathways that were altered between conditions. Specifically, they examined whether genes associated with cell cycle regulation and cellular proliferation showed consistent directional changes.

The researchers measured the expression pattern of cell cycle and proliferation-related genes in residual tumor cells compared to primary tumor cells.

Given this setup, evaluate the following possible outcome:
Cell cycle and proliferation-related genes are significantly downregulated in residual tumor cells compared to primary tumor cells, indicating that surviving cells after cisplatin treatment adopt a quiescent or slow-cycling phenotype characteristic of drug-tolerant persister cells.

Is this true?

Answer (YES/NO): YES